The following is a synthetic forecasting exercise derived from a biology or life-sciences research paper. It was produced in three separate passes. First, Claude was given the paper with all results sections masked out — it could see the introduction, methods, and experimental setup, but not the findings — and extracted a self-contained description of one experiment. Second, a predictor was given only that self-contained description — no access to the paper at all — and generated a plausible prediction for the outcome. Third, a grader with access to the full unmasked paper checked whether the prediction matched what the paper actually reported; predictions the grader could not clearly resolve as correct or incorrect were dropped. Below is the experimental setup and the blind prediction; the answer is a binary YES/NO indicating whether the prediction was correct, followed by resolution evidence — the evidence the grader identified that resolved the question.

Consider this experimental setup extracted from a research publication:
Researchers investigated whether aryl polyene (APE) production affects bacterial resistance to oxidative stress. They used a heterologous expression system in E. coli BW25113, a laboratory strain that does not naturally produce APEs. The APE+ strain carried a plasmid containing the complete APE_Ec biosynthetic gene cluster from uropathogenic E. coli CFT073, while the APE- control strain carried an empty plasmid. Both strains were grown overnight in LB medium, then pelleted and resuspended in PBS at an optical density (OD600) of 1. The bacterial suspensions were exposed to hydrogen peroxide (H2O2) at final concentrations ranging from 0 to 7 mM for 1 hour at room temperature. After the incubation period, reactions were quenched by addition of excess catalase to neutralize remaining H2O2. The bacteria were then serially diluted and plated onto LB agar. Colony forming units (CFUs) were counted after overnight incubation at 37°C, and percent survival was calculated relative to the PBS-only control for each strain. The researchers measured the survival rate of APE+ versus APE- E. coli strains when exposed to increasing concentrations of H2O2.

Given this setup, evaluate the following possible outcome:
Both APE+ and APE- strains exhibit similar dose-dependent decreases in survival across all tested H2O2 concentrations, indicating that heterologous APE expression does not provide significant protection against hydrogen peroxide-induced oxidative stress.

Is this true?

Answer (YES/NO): NO